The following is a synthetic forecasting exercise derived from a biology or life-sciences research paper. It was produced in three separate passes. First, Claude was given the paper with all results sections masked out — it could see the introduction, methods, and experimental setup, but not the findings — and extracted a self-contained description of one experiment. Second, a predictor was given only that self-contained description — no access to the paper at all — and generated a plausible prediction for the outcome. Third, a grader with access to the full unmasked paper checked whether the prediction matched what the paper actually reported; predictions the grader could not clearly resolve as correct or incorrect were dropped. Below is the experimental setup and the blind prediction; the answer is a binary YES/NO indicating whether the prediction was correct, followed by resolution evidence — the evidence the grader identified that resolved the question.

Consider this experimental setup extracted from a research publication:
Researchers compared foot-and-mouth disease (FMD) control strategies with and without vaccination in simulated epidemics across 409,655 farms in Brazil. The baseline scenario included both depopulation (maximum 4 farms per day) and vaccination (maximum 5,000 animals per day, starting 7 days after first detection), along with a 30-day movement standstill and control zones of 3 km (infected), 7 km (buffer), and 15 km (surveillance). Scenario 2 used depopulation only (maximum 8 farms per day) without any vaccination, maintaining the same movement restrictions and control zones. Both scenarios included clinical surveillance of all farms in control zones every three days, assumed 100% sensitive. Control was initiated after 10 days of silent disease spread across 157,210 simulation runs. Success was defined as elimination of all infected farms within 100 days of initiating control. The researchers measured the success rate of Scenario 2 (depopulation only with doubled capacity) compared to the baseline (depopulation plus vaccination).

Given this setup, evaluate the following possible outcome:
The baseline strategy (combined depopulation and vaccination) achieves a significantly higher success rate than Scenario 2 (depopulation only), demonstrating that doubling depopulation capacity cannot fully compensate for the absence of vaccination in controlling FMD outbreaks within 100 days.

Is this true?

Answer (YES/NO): YES